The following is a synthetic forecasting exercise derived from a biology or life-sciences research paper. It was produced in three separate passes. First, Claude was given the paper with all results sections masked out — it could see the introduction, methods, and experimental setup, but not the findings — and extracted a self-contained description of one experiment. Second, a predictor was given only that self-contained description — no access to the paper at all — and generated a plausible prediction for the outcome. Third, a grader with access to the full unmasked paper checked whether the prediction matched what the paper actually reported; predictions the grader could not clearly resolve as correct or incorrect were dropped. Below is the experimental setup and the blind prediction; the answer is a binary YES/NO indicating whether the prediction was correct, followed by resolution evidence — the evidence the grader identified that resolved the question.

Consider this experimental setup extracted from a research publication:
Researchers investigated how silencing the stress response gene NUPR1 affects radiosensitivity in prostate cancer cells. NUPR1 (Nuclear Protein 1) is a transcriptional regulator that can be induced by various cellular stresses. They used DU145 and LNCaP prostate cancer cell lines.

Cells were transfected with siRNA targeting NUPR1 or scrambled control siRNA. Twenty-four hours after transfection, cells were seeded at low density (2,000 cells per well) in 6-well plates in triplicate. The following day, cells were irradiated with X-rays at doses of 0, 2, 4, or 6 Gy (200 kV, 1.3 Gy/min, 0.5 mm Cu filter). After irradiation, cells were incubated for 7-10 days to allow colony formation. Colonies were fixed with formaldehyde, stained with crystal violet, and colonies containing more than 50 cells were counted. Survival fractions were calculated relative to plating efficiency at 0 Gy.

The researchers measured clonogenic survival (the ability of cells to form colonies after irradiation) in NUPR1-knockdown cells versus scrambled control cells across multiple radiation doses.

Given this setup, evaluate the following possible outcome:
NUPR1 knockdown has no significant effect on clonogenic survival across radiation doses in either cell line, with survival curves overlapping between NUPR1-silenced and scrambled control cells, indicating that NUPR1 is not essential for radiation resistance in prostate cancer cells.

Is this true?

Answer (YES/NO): NO